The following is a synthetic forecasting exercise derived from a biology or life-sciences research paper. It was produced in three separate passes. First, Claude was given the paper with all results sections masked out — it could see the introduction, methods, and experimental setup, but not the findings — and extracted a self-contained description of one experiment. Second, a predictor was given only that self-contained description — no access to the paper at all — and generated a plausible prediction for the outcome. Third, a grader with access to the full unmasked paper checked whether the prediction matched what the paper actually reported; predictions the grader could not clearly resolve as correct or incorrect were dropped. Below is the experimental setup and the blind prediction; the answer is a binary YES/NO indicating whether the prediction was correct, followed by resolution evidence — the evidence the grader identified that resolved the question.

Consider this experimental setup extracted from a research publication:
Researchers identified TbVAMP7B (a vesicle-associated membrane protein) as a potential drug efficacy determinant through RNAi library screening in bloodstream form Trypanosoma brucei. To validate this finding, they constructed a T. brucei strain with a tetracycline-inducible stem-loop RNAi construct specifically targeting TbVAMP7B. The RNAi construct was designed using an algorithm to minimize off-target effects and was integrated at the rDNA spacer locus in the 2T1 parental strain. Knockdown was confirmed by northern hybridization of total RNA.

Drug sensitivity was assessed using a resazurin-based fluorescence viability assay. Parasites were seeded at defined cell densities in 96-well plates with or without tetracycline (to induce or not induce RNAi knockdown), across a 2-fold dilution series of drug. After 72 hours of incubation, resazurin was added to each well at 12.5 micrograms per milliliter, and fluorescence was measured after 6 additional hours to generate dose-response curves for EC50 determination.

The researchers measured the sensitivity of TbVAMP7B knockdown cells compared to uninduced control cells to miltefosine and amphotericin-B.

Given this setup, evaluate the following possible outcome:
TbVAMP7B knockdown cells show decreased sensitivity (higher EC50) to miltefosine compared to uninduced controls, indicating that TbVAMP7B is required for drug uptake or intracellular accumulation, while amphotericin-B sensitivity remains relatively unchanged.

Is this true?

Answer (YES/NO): NO